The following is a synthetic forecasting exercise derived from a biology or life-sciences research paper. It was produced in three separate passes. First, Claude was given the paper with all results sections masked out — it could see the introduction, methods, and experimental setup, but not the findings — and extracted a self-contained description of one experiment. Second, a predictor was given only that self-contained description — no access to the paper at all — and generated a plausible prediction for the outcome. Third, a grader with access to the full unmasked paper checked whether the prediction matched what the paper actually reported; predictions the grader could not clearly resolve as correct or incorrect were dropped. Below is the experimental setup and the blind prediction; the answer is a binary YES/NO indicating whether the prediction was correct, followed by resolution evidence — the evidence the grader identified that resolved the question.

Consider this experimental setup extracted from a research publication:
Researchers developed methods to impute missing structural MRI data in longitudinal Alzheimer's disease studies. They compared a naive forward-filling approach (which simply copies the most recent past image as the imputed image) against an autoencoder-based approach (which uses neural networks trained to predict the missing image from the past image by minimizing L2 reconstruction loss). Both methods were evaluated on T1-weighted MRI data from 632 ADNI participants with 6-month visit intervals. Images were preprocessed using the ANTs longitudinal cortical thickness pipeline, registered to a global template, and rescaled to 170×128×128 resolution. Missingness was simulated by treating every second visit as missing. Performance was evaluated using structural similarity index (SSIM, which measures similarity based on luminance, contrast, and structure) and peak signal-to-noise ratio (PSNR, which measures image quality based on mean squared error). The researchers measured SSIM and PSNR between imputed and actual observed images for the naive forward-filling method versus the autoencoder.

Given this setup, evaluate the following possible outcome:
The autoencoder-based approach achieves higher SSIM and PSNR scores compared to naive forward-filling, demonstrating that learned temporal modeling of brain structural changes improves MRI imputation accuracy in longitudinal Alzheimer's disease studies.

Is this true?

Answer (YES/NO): YES